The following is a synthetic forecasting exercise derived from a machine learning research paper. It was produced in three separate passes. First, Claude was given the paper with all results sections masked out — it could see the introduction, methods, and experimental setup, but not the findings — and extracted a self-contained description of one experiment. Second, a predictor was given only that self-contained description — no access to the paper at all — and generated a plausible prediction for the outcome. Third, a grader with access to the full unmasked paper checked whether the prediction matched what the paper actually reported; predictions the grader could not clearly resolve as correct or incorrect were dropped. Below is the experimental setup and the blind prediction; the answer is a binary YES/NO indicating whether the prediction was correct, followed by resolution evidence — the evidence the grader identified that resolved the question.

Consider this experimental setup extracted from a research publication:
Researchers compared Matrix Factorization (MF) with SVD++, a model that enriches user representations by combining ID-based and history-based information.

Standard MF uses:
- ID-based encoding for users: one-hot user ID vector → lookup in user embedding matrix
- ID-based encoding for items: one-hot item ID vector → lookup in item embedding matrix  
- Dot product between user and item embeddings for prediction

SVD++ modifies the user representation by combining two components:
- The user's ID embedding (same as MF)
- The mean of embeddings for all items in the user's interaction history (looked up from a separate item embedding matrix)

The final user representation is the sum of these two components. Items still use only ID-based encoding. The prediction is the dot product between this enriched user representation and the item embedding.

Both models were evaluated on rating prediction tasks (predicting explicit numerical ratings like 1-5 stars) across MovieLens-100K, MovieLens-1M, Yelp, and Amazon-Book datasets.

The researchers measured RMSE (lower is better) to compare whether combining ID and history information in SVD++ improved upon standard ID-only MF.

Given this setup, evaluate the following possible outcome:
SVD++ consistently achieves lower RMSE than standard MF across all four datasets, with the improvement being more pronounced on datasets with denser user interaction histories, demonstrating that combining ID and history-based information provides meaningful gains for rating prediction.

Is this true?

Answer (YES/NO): NO